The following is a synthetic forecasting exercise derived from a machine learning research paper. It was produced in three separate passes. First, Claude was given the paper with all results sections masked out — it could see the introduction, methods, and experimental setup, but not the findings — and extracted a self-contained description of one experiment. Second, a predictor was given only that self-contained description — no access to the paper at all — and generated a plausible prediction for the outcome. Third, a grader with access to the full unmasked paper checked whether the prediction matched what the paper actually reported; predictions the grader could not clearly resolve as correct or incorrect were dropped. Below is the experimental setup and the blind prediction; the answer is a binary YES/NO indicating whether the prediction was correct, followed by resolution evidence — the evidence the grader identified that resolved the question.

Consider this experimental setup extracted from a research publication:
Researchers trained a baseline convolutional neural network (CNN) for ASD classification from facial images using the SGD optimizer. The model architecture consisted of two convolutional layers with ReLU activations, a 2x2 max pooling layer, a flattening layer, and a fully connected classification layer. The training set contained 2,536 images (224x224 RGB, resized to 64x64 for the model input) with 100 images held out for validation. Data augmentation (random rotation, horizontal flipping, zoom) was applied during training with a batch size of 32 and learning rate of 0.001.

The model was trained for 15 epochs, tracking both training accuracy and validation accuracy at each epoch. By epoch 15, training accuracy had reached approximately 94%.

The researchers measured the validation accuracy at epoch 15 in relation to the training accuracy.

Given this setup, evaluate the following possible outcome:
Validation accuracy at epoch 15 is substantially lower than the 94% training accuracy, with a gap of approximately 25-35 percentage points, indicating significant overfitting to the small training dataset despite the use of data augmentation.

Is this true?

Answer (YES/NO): NO